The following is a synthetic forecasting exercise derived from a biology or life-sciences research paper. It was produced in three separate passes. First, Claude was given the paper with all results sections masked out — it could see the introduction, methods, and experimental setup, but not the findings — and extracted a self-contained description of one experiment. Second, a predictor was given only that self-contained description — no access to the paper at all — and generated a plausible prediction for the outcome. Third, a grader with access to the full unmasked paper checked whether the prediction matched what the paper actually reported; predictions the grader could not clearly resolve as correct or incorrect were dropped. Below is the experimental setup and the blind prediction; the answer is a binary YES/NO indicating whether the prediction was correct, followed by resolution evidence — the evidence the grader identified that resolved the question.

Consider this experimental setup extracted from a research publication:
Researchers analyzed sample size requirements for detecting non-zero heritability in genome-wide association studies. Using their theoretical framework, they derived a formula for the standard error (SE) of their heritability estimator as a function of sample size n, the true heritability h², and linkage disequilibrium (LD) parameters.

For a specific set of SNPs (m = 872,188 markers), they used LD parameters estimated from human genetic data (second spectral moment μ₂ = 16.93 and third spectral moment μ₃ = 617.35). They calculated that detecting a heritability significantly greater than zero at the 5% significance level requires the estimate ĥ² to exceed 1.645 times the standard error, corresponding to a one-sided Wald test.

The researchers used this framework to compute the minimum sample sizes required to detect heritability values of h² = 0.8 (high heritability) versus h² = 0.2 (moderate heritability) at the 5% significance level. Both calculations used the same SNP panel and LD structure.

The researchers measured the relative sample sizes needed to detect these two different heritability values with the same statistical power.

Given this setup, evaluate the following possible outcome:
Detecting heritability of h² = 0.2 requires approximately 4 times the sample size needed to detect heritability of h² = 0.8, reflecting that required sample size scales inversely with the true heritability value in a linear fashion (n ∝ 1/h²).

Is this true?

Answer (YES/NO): YES